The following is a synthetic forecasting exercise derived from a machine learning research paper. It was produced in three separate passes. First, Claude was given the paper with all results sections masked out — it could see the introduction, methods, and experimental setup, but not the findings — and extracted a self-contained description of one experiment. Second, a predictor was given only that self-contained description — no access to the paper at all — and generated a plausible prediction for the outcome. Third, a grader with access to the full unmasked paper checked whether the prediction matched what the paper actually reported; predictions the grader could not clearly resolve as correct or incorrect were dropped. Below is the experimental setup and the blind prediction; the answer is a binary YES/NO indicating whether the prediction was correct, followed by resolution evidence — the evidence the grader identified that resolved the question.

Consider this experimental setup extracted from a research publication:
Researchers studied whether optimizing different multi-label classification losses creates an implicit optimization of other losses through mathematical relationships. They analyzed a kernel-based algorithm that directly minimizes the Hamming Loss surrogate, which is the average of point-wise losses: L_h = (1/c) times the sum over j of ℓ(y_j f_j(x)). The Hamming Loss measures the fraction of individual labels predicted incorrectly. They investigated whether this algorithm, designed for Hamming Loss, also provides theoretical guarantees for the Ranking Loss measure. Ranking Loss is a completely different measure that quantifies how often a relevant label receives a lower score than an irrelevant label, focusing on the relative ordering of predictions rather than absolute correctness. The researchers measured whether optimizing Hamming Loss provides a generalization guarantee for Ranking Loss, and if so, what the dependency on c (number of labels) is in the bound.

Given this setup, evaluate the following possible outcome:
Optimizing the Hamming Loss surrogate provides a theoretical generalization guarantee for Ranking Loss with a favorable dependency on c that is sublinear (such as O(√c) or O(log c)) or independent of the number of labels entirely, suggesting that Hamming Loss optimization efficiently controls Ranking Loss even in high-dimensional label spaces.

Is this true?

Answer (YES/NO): NO